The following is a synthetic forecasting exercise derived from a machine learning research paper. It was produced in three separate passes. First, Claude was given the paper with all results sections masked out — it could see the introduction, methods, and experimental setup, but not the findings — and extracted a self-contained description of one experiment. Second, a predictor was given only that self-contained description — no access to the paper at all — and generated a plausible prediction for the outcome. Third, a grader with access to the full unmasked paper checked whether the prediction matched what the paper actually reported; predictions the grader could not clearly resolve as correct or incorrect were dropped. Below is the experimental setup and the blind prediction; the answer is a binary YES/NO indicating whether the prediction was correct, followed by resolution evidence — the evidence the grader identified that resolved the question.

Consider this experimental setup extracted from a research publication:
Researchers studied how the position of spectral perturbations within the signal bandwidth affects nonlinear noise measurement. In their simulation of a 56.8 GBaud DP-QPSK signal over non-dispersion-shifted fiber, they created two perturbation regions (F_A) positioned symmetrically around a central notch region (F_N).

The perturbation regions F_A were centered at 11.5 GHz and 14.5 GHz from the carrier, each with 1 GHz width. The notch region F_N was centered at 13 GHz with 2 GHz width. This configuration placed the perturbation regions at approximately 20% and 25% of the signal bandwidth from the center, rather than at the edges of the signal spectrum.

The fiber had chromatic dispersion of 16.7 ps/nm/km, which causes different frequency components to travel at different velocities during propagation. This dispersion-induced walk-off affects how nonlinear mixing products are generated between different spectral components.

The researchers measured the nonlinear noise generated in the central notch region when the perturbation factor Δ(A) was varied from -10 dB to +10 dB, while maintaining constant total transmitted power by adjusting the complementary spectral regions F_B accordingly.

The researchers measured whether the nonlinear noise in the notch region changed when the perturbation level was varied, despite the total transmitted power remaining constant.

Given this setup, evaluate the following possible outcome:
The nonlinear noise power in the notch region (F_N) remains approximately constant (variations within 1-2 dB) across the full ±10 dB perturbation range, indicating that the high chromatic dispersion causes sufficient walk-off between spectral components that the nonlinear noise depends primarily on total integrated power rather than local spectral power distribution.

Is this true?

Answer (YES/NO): NO